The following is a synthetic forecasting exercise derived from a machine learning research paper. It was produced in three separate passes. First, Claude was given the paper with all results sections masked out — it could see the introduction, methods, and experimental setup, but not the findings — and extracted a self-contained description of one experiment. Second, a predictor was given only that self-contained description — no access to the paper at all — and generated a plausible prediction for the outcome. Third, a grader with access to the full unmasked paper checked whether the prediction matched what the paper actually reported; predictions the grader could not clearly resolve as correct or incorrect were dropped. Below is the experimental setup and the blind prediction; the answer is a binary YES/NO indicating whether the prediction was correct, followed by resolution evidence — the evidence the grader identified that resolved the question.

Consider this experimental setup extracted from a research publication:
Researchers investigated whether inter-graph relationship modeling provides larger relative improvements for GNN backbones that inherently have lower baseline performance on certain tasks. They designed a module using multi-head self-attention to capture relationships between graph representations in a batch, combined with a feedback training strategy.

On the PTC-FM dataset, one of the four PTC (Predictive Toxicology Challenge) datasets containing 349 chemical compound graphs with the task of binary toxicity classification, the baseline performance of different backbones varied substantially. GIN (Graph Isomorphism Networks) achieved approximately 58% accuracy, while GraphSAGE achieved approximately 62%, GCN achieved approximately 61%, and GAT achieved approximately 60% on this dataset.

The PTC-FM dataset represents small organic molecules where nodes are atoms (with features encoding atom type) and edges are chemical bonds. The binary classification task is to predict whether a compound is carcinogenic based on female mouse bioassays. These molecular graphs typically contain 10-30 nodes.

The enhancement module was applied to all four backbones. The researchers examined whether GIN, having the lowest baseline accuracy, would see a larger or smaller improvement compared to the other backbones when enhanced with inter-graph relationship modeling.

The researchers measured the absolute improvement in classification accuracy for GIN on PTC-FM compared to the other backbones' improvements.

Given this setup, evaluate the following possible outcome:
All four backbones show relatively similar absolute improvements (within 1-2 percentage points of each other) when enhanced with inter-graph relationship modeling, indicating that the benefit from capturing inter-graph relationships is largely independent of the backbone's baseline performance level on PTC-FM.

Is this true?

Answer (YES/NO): NO